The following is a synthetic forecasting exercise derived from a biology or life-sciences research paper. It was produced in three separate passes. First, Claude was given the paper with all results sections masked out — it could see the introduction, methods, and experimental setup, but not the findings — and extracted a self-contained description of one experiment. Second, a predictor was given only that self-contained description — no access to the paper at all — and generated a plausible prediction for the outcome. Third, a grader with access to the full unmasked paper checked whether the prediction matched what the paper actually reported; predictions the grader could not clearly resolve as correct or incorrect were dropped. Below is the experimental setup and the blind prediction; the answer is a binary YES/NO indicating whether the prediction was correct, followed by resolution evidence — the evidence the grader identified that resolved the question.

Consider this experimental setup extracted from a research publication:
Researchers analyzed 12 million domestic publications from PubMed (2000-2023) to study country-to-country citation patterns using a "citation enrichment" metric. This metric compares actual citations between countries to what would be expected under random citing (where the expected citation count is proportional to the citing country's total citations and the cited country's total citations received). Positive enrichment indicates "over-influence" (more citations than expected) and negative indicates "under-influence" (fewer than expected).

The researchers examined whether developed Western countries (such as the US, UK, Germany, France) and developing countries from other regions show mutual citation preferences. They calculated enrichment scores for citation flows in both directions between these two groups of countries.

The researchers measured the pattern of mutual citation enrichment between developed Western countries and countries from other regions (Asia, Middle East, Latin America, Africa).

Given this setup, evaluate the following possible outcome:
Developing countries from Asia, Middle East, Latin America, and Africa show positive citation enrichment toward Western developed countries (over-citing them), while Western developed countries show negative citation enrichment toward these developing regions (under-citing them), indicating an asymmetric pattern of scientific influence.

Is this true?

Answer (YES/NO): NO